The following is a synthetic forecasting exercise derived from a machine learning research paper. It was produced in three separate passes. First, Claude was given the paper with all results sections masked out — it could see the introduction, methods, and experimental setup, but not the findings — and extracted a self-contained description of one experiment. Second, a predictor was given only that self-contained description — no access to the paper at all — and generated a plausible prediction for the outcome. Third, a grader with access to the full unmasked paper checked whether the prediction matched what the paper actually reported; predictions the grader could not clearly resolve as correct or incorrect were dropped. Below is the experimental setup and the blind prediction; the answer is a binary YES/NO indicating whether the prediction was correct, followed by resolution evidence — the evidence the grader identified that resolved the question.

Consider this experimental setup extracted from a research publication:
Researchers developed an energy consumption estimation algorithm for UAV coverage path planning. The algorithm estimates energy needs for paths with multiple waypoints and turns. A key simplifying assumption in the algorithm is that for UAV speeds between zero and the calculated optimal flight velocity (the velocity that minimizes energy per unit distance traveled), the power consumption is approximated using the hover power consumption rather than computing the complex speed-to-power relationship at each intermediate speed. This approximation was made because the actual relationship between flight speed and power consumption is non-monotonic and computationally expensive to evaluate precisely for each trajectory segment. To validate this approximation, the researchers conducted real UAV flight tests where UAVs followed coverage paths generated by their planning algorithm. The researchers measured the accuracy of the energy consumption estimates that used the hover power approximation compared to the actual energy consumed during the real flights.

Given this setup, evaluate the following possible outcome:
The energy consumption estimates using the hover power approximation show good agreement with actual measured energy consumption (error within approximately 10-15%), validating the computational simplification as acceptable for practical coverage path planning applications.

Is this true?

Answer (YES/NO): NO